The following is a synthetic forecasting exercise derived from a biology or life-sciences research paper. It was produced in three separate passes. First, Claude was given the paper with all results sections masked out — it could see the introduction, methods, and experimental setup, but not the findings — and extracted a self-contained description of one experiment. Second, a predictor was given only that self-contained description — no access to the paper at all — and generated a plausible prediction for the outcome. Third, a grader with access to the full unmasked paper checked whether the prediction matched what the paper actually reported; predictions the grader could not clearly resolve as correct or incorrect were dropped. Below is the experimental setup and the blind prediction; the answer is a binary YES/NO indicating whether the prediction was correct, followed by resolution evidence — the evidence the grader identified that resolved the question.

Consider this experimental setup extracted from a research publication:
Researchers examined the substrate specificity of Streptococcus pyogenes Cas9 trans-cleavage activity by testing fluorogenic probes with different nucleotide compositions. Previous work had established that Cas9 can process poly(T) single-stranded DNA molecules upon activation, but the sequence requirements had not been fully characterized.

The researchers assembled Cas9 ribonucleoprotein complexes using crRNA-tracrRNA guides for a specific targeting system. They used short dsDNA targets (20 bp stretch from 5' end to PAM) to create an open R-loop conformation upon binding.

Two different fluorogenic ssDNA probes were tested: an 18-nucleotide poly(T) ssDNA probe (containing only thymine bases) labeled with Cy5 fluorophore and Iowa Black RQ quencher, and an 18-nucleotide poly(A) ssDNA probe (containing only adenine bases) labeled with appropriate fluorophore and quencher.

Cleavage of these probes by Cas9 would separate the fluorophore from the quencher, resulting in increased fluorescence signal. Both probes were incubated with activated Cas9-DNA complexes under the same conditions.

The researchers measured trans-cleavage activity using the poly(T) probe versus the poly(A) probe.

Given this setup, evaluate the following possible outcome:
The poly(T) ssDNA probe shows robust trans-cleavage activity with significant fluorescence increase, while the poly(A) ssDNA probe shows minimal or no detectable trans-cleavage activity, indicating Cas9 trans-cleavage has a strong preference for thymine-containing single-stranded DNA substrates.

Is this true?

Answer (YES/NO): YES